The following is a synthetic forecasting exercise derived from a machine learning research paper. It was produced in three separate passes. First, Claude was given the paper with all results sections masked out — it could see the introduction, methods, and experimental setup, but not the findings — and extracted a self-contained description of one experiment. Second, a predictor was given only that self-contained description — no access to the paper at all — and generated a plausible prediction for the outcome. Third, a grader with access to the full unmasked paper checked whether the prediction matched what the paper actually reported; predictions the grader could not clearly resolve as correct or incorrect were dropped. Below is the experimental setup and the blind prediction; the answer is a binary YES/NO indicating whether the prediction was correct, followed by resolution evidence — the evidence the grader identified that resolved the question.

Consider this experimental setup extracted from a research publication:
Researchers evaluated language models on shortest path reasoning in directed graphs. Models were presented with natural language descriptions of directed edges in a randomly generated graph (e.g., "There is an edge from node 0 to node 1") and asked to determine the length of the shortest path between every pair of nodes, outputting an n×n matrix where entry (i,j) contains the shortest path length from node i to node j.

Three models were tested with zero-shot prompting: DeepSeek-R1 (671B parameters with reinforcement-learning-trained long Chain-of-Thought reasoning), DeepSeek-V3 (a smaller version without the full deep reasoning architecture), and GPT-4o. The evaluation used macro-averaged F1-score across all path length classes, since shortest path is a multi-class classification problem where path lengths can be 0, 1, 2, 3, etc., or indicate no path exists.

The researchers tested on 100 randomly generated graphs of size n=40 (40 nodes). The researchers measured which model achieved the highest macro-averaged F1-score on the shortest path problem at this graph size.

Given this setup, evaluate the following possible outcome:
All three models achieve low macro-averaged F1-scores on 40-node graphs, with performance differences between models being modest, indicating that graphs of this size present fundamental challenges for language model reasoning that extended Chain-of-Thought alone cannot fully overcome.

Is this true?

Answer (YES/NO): YES